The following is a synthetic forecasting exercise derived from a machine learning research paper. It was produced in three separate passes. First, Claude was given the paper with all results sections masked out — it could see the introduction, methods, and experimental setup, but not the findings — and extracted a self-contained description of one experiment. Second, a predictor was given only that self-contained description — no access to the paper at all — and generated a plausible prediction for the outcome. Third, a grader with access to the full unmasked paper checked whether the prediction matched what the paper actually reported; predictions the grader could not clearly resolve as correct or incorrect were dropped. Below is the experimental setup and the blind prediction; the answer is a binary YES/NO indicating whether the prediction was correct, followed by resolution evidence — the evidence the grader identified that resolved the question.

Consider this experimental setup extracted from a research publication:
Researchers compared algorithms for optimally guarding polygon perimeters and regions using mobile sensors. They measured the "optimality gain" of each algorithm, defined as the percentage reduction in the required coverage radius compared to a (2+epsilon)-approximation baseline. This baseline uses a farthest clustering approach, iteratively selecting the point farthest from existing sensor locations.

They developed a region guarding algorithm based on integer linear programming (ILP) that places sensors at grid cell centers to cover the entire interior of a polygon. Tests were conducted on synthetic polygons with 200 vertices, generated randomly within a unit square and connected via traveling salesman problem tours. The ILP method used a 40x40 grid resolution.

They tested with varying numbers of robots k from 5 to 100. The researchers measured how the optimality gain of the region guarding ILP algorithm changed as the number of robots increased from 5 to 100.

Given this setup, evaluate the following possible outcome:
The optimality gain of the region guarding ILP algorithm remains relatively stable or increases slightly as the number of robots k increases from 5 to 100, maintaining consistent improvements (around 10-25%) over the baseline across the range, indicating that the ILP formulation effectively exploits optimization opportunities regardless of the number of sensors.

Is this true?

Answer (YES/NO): NO